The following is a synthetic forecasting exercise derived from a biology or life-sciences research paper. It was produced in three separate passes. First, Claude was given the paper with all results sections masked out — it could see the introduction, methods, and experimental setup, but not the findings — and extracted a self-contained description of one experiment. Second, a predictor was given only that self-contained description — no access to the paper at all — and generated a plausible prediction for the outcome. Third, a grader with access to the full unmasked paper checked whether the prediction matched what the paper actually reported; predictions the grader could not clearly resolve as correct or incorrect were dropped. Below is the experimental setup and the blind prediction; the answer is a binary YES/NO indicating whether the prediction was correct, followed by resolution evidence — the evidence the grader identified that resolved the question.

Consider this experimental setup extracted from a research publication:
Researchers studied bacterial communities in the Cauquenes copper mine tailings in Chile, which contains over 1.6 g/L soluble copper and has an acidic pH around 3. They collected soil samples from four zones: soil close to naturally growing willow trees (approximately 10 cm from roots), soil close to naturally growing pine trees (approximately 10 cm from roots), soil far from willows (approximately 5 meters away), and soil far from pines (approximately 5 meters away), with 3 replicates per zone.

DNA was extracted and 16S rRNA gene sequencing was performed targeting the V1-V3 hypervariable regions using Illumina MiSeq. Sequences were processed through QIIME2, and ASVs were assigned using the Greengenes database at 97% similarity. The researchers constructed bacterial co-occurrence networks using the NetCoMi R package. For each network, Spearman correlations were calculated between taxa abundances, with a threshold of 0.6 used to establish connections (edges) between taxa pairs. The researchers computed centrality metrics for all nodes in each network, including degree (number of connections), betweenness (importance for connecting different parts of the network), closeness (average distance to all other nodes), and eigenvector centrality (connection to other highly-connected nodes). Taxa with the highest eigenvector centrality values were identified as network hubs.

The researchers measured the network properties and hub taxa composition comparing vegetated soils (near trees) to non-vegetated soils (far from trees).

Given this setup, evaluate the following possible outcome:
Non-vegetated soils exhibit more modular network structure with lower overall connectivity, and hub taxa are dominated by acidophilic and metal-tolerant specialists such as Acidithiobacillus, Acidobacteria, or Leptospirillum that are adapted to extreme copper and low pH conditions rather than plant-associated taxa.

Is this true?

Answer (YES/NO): NO